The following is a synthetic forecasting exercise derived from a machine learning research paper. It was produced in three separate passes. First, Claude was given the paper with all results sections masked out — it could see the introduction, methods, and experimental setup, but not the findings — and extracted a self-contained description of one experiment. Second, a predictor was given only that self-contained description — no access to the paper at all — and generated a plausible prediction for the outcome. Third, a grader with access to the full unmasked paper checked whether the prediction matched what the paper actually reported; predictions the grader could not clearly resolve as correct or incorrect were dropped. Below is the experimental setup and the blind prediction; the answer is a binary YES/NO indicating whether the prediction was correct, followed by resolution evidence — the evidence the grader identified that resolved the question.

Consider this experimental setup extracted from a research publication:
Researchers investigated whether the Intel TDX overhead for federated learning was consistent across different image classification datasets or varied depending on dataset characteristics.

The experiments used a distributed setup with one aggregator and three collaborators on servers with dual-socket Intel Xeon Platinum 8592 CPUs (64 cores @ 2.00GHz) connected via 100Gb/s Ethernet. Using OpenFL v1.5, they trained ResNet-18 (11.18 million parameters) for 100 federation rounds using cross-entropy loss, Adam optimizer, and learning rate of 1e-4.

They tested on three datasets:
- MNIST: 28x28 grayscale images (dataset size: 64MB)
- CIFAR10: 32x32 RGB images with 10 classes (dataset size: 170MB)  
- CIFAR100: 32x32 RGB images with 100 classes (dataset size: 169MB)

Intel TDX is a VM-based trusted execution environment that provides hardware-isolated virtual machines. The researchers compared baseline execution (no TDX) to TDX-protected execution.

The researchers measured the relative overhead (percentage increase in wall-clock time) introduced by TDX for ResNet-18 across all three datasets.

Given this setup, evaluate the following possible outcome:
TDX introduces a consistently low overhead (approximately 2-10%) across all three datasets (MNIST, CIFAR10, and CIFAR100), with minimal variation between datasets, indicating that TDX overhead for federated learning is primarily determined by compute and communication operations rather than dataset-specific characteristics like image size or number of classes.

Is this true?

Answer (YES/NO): NO